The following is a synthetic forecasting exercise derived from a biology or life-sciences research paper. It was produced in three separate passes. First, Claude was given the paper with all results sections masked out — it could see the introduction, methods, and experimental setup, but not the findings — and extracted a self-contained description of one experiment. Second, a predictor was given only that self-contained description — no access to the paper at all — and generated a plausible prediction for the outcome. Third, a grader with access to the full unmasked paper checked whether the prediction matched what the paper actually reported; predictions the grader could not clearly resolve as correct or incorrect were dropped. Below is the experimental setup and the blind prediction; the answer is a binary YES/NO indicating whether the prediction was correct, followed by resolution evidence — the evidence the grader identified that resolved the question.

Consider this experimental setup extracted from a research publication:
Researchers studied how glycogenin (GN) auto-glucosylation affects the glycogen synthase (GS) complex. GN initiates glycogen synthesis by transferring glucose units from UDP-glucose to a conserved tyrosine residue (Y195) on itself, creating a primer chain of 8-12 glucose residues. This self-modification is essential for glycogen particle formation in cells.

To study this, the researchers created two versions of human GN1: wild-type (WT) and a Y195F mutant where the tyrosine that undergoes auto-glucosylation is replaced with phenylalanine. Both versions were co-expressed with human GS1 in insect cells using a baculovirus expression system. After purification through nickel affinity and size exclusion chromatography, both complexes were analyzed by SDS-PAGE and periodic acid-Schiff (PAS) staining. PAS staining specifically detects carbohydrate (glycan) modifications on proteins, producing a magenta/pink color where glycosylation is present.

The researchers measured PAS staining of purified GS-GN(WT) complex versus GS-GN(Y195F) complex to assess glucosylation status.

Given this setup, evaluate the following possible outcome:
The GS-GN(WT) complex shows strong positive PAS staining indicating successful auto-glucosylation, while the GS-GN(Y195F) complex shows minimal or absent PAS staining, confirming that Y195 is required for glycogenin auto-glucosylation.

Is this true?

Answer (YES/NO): YES